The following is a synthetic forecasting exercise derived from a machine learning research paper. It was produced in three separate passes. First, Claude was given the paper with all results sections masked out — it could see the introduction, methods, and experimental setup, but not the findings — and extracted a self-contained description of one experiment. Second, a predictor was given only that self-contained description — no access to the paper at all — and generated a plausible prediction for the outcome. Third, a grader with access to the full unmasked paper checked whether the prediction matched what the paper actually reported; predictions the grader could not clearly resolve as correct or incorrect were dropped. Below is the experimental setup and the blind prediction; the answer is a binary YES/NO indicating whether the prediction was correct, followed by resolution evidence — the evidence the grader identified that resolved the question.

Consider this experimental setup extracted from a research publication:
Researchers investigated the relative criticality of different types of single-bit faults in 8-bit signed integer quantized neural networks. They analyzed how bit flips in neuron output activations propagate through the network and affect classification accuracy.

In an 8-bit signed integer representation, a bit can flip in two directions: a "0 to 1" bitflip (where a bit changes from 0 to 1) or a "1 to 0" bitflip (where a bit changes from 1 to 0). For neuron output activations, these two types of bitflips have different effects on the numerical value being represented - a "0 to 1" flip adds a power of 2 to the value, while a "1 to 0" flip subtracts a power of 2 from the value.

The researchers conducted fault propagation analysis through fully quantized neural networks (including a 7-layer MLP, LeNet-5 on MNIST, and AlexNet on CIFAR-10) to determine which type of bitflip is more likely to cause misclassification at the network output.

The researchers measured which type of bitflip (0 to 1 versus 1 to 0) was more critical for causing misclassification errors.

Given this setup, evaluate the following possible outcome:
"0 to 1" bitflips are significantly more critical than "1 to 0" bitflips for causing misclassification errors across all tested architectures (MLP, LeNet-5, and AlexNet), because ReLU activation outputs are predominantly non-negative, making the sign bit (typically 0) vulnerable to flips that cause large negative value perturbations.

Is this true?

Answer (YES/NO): NO